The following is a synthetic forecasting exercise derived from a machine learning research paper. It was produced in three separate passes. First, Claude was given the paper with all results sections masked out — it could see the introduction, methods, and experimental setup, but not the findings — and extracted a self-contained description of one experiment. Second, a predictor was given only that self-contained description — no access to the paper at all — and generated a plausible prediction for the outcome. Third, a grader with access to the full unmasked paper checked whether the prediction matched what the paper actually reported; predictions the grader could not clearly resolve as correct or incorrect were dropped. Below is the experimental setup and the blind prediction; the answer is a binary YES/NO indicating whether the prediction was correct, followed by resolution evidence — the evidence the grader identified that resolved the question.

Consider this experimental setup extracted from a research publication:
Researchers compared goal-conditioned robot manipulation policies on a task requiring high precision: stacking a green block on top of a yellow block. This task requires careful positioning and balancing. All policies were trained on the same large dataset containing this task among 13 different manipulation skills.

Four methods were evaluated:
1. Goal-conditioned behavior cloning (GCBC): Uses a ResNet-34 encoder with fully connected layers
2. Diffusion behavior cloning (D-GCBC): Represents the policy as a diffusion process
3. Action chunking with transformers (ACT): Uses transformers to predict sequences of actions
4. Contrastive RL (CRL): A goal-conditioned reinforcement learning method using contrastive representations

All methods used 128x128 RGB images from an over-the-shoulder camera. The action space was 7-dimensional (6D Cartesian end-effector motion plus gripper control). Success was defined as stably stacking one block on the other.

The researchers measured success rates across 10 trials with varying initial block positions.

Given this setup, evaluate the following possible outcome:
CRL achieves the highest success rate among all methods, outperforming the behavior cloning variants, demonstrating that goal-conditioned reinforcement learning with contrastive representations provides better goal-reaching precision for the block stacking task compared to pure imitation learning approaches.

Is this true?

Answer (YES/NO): YES